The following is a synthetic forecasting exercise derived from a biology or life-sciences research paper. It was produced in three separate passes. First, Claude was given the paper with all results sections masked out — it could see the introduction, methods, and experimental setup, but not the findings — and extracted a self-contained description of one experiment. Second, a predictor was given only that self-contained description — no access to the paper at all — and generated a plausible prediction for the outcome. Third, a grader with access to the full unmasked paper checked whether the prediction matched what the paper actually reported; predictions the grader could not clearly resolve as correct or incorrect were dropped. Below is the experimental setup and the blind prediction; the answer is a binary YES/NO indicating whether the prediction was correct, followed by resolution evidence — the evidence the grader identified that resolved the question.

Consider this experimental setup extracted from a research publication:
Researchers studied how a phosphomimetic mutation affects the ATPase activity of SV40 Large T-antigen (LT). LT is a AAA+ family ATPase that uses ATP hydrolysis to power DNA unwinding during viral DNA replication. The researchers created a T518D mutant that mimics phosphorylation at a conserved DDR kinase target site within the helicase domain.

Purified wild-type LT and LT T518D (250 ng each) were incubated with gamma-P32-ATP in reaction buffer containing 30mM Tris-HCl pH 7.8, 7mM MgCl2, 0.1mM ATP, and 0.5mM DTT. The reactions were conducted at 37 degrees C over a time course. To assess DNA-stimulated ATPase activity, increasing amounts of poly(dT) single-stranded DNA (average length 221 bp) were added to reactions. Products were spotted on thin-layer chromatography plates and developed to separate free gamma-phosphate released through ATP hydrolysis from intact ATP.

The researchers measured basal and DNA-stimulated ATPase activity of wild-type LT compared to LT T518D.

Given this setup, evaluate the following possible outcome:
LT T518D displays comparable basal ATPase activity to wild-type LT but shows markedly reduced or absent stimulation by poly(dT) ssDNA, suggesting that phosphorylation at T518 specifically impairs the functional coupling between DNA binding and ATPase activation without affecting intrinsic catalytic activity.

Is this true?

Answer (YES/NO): NO